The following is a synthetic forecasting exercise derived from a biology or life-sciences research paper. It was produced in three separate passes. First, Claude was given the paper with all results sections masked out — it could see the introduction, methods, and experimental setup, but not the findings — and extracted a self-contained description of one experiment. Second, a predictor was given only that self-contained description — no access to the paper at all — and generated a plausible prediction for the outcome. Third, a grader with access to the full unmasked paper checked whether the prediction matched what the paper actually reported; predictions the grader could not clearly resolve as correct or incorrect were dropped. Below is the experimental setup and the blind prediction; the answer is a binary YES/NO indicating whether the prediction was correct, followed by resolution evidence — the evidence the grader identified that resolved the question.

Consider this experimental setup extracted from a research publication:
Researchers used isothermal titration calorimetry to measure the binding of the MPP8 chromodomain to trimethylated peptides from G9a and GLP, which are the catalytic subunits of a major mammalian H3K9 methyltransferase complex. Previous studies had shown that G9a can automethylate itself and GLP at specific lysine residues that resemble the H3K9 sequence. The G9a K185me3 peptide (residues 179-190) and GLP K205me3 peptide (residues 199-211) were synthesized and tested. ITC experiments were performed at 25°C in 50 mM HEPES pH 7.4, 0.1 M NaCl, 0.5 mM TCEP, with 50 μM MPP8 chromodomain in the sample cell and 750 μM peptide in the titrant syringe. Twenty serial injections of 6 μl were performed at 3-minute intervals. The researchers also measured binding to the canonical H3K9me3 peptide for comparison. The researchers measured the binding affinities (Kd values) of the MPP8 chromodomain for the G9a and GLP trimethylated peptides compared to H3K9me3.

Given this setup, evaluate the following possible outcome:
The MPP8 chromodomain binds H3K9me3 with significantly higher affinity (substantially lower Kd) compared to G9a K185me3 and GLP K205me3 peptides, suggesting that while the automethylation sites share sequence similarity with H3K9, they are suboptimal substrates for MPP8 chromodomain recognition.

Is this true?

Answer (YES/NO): NO